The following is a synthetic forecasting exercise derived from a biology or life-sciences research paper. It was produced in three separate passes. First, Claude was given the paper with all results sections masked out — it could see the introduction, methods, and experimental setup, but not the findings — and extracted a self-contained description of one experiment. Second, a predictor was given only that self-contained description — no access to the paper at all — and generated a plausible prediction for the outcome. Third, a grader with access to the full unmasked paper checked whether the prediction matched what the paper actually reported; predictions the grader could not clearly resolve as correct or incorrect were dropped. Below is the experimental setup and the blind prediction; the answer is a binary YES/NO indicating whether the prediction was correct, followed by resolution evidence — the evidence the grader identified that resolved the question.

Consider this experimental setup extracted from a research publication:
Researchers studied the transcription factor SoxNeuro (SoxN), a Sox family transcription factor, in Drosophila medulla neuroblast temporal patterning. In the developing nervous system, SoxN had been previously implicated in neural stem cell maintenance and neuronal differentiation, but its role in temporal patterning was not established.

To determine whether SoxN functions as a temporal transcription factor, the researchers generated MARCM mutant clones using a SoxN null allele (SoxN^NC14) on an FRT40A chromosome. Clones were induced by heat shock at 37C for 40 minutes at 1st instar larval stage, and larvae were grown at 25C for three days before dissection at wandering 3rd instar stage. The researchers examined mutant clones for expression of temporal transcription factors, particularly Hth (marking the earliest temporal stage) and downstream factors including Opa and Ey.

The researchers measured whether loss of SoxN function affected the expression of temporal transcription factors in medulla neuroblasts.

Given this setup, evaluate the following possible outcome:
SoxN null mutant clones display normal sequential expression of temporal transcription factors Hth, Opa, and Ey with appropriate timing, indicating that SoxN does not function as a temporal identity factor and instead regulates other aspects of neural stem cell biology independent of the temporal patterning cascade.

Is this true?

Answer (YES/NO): NO